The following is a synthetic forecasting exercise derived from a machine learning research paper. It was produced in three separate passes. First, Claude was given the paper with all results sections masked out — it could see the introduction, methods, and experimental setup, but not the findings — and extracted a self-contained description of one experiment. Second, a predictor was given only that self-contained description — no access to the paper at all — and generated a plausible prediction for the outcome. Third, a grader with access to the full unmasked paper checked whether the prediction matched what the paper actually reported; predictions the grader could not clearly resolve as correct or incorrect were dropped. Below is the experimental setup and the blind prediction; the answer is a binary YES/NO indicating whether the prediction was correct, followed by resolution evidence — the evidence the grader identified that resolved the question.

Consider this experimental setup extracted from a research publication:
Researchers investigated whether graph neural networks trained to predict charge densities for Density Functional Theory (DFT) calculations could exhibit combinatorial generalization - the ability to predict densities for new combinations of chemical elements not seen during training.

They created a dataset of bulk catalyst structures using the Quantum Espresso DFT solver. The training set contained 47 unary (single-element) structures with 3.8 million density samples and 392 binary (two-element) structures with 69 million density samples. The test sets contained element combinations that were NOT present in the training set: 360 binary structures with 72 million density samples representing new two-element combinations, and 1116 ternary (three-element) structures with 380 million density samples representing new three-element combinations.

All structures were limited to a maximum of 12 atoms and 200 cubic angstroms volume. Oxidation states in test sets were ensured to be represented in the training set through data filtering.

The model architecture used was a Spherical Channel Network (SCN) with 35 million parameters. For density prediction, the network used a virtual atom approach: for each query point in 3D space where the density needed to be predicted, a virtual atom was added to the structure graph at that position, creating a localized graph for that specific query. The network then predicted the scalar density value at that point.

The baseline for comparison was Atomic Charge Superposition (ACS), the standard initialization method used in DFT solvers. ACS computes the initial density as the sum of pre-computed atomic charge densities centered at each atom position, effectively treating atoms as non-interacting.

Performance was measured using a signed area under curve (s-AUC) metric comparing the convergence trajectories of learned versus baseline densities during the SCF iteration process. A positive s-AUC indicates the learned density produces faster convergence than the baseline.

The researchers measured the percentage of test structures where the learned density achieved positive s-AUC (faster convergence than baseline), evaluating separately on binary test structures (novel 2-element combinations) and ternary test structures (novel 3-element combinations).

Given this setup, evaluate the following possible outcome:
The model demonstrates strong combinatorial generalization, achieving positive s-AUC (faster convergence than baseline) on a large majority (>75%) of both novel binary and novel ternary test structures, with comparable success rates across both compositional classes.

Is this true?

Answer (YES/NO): YES